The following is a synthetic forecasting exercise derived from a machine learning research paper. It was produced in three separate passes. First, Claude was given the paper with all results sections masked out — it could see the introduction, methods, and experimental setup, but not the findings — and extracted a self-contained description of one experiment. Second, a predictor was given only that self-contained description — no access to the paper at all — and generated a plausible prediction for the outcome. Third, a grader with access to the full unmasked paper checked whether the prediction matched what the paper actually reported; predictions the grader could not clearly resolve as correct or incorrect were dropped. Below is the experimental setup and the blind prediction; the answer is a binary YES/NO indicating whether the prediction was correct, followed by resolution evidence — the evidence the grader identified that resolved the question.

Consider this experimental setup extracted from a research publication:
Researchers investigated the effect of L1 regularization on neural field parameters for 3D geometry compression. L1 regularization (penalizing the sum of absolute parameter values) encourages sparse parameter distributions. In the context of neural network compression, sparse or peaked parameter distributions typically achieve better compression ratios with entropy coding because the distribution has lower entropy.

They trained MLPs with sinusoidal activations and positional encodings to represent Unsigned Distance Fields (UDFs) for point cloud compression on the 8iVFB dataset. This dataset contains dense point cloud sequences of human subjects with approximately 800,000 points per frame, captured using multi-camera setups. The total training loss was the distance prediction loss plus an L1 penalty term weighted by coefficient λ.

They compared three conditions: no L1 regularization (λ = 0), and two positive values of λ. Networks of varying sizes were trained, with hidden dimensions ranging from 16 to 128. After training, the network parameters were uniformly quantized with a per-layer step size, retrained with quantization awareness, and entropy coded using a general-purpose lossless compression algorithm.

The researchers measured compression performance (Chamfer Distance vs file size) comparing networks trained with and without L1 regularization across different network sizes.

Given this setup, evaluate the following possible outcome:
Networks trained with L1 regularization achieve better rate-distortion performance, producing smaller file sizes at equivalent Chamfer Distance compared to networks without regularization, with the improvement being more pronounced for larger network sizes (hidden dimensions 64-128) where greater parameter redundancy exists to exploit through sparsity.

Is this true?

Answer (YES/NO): YES